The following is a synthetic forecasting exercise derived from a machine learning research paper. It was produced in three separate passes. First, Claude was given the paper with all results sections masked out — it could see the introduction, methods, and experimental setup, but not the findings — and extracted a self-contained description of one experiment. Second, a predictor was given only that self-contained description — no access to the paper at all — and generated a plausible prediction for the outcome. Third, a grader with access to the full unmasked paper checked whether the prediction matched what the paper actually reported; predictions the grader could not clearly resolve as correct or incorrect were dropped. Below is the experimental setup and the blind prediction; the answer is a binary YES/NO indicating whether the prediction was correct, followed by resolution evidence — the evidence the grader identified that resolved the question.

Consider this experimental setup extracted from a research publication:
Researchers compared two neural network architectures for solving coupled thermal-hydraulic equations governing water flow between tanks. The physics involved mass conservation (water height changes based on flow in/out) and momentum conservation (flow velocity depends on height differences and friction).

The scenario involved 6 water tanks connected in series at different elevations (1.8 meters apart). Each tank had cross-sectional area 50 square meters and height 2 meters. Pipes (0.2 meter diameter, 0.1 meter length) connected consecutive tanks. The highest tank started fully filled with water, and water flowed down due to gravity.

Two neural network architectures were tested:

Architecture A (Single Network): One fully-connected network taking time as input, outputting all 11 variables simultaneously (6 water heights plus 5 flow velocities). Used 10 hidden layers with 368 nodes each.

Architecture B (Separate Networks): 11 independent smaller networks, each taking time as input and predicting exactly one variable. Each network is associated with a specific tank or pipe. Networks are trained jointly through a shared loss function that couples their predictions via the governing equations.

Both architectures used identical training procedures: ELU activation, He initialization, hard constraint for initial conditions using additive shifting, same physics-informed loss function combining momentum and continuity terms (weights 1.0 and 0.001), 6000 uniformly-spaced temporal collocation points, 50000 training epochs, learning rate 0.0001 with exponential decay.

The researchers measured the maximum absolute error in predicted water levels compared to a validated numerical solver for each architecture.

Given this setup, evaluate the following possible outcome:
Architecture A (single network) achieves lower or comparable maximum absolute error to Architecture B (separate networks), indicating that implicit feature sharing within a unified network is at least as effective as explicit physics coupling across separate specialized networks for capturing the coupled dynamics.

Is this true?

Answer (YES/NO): NO